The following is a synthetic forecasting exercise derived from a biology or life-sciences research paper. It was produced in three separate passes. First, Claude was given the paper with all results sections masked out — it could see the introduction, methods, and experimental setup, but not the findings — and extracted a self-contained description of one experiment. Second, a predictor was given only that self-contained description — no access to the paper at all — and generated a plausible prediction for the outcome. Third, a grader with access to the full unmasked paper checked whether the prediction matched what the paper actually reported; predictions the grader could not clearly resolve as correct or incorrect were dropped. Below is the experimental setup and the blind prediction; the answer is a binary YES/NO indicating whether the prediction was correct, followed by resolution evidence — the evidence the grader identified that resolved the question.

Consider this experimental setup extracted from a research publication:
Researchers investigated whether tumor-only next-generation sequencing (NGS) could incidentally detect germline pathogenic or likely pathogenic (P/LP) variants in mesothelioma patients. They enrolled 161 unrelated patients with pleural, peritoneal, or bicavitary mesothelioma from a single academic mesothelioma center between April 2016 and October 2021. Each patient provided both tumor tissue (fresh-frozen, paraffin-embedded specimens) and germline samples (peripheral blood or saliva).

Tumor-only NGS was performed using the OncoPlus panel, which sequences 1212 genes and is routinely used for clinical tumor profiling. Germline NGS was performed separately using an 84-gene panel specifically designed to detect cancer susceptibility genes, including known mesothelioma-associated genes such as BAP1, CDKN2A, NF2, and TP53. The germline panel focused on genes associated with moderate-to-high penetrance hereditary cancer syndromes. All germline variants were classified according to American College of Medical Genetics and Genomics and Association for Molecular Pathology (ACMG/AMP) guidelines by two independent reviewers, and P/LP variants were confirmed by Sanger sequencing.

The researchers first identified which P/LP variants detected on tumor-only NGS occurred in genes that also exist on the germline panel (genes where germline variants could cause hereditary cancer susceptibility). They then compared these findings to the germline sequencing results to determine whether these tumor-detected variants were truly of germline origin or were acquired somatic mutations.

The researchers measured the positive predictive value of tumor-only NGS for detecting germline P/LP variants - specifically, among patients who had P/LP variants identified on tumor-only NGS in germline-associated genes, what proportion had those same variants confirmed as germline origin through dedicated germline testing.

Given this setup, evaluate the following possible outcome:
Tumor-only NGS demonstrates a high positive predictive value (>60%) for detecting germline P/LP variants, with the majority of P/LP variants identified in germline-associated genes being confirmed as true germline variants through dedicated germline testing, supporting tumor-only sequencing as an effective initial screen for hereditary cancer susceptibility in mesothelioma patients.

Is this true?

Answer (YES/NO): NO